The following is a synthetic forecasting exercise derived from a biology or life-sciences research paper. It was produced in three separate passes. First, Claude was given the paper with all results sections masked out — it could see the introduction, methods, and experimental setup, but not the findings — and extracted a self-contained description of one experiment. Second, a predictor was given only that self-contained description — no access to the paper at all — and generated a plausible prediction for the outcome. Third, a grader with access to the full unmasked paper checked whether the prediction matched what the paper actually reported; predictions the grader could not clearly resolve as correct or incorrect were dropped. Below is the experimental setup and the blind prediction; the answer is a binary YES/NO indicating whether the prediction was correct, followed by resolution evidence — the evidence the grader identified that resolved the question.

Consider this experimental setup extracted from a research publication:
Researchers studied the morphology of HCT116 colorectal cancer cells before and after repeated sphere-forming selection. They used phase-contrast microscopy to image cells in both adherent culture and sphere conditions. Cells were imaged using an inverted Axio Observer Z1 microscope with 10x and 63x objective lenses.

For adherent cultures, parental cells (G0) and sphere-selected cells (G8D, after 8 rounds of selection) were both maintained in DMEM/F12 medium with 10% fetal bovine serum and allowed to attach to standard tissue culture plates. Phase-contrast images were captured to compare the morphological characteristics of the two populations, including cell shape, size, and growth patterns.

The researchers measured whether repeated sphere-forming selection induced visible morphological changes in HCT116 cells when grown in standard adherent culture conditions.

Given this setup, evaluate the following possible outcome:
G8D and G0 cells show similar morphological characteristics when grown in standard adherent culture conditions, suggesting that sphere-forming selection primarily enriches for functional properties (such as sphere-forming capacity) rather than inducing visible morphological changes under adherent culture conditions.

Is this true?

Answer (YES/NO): YES